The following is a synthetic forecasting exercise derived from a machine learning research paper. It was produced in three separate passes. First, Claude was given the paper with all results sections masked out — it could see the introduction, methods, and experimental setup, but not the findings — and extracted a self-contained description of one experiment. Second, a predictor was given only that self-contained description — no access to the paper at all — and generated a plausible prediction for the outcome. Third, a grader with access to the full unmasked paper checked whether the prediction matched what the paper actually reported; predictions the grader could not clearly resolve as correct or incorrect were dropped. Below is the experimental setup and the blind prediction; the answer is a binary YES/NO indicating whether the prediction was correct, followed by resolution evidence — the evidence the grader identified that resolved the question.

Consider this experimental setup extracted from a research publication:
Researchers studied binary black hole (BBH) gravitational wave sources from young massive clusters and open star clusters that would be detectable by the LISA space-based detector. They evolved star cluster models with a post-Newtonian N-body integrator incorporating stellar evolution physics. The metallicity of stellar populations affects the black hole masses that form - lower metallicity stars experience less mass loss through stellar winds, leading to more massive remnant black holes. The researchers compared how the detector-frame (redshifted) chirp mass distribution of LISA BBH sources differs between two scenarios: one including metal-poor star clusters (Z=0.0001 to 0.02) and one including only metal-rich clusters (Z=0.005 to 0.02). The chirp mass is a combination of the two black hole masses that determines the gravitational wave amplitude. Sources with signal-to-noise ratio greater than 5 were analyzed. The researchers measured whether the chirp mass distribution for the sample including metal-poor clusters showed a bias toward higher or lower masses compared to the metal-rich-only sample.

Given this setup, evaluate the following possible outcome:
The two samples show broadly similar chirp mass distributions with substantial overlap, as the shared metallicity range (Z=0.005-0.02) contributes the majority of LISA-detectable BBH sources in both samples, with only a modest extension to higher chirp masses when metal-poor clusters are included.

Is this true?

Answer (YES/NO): NO